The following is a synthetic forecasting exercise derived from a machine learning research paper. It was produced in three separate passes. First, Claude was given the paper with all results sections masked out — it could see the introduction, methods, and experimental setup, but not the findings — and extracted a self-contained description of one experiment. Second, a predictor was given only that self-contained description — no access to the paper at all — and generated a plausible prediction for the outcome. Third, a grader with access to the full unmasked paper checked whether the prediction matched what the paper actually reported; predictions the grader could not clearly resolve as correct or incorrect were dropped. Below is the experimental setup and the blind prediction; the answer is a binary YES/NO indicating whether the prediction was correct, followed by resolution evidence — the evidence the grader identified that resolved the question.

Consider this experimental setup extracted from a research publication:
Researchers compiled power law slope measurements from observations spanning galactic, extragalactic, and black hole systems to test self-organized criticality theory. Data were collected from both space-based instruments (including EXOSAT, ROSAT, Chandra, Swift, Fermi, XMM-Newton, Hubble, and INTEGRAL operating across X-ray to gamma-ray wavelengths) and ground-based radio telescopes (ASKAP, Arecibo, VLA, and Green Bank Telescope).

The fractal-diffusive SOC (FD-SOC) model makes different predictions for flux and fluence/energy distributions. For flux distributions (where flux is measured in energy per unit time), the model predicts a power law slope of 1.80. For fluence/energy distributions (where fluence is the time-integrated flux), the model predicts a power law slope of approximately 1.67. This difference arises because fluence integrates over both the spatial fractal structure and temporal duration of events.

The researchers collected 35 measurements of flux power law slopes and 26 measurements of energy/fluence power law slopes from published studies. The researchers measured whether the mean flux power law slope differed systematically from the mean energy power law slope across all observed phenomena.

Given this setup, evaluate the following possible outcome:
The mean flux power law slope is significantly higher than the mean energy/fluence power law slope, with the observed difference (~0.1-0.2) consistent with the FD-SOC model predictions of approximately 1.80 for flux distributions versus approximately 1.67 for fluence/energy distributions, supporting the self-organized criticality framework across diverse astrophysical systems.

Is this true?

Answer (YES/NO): YES